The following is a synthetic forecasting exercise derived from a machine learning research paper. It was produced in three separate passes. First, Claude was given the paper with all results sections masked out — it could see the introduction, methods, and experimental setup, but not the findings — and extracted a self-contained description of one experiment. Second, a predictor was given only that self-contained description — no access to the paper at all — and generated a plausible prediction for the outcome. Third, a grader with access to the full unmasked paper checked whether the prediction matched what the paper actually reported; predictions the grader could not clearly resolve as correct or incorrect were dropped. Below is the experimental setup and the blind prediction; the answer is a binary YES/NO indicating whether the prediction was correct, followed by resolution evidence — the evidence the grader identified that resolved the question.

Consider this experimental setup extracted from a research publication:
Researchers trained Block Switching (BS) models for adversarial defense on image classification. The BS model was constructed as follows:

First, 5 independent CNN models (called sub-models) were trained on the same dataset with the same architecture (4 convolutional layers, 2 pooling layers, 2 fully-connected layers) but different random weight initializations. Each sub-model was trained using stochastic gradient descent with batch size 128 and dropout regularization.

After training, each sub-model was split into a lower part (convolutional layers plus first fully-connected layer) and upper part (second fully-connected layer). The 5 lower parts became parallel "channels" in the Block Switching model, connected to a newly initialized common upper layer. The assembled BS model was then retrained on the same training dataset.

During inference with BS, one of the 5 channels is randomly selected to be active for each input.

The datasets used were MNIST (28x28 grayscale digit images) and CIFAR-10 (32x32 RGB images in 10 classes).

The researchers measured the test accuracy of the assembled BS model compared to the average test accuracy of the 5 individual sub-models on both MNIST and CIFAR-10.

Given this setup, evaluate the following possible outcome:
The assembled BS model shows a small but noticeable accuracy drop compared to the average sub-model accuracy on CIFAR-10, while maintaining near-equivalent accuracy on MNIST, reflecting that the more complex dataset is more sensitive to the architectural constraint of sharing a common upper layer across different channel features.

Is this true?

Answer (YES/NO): NO